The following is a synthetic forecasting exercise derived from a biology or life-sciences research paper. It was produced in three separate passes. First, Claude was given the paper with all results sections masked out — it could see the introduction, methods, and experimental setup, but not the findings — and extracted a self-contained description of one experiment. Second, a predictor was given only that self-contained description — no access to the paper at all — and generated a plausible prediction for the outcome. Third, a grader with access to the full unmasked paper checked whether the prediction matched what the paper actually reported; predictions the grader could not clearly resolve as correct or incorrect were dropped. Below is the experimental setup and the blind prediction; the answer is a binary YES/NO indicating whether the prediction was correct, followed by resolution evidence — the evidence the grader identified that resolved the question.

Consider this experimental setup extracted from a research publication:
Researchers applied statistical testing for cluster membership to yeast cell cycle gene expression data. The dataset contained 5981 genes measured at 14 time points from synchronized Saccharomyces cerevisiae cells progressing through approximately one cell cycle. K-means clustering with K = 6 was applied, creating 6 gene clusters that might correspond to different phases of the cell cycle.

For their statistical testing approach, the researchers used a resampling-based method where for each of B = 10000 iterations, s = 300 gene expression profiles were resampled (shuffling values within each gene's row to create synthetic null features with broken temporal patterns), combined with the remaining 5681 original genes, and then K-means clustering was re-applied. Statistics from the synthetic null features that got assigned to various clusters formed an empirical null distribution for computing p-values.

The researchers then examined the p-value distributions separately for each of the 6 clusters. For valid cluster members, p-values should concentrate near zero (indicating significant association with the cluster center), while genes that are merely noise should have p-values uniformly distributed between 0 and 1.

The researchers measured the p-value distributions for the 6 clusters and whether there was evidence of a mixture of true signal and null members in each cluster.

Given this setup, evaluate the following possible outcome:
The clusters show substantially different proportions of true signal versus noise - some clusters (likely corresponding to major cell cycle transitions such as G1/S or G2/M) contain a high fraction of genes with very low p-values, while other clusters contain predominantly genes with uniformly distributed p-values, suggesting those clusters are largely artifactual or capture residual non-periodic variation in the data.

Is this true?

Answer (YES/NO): NO